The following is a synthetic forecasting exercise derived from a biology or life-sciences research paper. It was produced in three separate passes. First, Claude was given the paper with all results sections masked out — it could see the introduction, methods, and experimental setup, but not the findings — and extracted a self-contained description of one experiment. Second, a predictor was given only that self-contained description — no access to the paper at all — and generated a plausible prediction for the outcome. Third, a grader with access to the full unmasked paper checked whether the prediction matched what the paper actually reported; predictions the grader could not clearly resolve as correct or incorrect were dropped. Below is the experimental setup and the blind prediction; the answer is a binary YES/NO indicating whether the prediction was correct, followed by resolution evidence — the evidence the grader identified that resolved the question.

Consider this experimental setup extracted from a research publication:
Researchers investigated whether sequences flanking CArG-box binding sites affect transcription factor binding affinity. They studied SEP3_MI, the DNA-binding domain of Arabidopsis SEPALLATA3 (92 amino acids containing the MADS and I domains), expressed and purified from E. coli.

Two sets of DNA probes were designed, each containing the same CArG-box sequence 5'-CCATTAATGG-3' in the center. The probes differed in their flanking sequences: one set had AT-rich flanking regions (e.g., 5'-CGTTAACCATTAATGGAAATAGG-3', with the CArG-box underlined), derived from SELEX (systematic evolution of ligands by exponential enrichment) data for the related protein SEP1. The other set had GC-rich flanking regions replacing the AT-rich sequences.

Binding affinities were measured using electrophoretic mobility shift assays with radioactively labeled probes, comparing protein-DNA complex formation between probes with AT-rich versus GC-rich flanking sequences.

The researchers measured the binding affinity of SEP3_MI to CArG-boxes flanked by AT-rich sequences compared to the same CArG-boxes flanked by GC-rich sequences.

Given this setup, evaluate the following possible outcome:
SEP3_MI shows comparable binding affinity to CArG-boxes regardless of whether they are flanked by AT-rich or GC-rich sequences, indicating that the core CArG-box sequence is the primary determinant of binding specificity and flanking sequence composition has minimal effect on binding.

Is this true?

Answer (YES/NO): NO